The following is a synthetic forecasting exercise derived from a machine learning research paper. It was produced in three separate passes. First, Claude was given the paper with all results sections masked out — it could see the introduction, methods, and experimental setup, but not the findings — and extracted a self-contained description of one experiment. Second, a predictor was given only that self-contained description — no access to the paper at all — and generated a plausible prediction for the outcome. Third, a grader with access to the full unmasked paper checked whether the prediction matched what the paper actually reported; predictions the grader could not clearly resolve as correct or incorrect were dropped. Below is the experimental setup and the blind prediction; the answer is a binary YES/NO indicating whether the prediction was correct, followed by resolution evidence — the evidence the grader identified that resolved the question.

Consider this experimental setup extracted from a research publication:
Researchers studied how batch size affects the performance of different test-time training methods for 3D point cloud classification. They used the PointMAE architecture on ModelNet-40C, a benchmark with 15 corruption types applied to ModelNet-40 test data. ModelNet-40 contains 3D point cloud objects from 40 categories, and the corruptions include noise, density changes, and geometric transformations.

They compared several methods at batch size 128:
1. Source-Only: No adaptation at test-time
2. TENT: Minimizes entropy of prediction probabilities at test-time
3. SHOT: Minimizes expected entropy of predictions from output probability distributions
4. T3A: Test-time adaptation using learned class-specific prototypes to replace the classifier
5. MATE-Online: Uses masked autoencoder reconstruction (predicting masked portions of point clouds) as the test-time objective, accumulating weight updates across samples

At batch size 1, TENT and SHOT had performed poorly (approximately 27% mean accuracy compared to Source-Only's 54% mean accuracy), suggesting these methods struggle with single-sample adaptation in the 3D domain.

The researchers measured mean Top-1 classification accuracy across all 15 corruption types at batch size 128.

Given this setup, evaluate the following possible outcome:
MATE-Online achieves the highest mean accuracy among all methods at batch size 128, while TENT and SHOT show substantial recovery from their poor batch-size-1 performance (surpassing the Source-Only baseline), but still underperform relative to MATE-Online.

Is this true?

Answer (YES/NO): YES